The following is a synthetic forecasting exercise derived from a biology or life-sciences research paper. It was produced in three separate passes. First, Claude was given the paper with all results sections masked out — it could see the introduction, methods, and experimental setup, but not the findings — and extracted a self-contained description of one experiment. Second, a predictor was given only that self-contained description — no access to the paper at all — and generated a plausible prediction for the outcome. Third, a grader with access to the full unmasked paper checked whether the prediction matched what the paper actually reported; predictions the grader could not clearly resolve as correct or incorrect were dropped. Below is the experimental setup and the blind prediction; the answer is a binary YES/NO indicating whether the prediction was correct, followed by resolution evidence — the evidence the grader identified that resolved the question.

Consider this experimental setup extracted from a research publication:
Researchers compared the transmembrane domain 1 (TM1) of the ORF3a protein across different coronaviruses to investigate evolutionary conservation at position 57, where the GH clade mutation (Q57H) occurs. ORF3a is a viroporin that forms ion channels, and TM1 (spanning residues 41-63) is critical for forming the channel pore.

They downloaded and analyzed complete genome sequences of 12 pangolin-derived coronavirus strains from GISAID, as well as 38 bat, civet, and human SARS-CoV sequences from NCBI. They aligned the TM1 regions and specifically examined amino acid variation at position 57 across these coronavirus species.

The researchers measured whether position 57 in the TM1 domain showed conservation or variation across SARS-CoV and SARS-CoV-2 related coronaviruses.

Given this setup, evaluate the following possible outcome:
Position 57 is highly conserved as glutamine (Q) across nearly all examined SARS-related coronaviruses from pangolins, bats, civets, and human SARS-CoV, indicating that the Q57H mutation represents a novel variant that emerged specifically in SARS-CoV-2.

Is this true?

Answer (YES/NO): NO